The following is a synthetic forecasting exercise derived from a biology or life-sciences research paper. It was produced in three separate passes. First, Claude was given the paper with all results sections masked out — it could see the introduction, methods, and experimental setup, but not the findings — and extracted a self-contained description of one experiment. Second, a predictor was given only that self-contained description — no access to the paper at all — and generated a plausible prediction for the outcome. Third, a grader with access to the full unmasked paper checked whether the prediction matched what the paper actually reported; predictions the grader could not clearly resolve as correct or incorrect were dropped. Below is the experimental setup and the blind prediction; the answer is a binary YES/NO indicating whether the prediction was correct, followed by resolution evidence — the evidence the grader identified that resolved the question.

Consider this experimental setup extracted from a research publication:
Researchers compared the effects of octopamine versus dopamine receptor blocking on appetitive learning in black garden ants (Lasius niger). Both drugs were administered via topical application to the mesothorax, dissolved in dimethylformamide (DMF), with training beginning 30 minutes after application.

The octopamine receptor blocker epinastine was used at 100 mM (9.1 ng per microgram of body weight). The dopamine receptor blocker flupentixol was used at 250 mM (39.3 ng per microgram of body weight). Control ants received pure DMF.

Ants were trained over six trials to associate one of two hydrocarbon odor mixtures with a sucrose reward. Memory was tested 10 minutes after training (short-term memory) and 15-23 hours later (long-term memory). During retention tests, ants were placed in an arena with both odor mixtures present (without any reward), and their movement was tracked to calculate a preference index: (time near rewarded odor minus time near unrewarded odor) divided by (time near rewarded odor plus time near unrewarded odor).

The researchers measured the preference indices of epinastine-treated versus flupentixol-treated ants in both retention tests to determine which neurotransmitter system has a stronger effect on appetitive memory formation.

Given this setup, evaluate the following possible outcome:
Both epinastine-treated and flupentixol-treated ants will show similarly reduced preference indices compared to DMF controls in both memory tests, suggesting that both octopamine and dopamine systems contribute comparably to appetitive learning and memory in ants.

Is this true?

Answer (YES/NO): NO